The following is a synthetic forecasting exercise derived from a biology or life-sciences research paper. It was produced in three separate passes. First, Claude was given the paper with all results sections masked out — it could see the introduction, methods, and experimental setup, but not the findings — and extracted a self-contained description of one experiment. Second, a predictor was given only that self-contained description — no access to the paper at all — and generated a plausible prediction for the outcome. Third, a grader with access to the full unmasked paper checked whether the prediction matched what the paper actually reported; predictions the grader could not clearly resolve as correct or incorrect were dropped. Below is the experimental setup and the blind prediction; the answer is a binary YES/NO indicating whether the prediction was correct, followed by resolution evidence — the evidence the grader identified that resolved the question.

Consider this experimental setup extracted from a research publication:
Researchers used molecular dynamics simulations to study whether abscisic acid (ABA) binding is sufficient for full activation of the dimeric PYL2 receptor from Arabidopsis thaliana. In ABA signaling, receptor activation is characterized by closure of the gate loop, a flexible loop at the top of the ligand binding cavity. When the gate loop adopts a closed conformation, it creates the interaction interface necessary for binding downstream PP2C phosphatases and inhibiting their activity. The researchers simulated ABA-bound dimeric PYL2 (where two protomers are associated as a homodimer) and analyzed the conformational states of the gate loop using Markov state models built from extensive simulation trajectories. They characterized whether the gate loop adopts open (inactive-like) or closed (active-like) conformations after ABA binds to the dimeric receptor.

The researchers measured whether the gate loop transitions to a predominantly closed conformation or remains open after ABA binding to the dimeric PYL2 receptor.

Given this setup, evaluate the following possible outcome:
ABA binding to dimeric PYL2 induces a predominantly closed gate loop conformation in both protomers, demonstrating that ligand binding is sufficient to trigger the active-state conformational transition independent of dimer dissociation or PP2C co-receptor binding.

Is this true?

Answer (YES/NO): NO